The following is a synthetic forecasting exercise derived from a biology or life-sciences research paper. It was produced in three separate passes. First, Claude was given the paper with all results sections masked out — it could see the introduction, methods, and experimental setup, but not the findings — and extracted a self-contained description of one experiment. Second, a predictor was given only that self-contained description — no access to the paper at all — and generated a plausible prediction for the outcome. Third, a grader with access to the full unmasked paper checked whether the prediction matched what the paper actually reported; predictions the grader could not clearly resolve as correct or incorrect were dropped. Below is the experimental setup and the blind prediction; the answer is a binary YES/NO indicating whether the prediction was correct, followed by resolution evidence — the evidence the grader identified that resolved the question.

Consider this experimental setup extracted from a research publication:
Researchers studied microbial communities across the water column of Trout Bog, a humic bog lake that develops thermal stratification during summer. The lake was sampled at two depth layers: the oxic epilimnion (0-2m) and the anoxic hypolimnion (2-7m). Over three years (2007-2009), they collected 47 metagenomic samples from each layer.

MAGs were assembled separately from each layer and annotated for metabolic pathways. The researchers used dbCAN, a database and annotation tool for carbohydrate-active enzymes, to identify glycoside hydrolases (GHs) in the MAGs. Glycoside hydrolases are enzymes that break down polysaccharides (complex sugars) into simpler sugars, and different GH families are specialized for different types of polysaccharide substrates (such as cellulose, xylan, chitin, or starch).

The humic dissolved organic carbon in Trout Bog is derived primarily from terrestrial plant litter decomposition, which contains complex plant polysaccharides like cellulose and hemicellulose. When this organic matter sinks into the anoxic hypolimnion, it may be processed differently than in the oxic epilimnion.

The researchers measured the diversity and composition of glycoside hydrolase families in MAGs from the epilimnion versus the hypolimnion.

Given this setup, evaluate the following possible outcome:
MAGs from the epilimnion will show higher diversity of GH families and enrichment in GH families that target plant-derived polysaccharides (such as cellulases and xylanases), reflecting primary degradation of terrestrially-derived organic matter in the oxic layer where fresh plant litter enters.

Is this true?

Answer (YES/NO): NO